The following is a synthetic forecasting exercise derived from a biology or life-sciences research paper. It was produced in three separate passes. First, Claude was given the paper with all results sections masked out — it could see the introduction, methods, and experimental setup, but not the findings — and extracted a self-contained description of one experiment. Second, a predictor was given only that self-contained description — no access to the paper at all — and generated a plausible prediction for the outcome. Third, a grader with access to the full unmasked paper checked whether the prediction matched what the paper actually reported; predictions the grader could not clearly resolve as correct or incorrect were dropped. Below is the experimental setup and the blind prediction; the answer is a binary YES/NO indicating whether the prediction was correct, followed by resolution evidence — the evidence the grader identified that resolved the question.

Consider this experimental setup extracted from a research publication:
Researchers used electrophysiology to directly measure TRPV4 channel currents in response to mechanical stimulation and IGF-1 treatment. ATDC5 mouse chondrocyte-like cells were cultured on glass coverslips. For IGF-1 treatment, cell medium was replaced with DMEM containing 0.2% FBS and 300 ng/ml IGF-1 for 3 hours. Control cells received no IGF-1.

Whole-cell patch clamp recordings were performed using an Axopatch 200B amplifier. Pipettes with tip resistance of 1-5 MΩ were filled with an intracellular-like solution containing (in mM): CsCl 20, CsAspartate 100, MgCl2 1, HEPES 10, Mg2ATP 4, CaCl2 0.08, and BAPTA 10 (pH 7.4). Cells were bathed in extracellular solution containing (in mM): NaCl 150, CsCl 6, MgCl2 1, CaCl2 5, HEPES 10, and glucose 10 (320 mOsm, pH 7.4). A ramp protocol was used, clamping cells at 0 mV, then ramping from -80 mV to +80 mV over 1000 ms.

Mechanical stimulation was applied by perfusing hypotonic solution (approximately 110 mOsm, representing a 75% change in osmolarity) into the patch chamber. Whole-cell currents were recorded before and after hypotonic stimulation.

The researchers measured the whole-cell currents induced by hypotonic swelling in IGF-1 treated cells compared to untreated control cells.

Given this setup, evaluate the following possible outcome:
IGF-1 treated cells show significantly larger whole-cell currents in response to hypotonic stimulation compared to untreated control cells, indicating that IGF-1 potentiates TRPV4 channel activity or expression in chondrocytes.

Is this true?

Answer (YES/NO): NO